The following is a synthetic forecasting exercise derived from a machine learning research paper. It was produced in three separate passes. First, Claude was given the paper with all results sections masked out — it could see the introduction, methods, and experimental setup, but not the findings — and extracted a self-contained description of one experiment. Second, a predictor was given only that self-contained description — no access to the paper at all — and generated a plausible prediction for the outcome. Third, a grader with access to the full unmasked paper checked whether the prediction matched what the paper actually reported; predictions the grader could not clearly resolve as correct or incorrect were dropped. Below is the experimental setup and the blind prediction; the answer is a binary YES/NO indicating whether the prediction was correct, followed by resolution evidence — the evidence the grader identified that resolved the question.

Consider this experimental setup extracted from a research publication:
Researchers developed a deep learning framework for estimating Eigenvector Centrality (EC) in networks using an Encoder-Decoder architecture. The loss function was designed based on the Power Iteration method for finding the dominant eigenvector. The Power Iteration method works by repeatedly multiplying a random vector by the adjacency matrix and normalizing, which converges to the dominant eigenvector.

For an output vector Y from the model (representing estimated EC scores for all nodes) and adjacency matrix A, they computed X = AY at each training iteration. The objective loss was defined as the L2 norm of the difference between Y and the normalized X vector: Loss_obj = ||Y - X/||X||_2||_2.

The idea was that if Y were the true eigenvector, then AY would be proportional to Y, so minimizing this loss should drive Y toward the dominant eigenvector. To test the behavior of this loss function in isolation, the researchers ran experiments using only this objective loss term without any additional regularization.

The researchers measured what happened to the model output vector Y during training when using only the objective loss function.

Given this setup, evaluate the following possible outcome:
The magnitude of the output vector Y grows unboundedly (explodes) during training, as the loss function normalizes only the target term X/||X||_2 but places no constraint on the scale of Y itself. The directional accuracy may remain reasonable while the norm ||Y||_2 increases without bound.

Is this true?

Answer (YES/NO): NO